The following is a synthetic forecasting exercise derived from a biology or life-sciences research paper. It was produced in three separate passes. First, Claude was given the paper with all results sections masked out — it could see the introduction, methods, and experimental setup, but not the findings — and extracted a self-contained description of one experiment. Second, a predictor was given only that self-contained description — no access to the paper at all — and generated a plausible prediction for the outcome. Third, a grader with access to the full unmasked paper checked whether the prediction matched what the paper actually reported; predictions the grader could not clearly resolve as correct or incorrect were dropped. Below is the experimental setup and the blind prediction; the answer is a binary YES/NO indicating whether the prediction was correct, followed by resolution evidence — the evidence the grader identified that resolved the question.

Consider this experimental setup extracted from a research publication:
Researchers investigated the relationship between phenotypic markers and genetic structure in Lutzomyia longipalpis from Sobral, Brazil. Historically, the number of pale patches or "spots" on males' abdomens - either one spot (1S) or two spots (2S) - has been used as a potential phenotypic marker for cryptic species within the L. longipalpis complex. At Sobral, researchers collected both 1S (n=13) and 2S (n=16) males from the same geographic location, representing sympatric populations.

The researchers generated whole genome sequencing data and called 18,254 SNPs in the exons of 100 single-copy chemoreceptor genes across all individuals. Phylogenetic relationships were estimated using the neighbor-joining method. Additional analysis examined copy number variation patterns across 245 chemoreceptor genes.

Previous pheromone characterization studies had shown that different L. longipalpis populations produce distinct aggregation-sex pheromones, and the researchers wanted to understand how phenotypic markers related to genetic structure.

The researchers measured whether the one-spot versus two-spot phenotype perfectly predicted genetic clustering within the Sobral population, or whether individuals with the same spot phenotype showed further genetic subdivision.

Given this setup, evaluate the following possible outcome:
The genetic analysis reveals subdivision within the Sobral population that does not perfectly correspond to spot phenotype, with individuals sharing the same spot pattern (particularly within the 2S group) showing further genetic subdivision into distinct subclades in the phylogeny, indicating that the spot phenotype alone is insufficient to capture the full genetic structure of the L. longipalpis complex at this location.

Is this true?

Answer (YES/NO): NO